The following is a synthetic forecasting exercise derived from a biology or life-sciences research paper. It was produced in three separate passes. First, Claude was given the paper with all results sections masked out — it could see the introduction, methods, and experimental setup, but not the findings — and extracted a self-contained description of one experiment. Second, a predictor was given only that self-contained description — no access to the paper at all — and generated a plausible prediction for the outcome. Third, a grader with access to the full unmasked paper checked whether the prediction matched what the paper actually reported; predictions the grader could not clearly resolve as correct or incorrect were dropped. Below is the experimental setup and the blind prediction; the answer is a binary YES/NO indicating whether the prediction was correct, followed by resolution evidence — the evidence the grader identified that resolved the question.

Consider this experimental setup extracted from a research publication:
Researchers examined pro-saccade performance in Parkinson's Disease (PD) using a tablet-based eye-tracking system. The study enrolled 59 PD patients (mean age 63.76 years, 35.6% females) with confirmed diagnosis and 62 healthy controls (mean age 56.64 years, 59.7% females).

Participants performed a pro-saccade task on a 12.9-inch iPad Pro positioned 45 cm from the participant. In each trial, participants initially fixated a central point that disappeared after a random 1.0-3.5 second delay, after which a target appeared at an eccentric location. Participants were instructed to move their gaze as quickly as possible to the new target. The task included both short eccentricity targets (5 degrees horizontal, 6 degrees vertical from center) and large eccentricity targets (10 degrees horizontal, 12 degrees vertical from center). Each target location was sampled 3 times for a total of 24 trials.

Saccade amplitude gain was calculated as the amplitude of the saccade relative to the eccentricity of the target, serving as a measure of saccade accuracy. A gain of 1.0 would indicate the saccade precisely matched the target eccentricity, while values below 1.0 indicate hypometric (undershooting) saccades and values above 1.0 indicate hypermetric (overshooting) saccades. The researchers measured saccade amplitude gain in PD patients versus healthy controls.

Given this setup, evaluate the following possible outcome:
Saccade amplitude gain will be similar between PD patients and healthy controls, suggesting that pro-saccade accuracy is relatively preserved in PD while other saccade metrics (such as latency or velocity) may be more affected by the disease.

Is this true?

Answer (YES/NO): NO